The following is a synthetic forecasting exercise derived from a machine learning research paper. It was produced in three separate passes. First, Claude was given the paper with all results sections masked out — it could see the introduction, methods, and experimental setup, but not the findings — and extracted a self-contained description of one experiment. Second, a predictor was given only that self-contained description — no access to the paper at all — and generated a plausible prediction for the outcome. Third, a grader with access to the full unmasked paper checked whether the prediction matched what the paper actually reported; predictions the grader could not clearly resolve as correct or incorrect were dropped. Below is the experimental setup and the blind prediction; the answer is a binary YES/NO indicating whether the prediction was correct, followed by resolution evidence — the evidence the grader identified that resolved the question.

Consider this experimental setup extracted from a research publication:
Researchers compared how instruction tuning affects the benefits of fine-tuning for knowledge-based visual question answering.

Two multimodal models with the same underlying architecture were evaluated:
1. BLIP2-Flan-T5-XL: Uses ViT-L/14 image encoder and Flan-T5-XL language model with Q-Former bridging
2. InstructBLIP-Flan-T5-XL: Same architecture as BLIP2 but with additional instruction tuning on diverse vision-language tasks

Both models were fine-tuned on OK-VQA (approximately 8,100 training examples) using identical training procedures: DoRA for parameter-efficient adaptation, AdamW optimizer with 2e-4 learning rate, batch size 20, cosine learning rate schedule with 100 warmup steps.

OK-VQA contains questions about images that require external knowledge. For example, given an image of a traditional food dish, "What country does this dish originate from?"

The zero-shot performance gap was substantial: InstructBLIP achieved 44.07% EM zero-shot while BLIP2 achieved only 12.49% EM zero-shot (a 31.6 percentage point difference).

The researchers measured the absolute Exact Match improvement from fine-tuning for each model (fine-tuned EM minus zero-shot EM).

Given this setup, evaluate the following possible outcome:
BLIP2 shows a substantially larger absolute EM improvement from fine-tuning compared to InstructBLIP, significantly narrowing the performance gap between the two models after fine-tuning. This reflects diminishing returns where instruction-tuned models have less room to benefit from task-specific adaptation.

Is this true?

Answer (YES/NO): YES